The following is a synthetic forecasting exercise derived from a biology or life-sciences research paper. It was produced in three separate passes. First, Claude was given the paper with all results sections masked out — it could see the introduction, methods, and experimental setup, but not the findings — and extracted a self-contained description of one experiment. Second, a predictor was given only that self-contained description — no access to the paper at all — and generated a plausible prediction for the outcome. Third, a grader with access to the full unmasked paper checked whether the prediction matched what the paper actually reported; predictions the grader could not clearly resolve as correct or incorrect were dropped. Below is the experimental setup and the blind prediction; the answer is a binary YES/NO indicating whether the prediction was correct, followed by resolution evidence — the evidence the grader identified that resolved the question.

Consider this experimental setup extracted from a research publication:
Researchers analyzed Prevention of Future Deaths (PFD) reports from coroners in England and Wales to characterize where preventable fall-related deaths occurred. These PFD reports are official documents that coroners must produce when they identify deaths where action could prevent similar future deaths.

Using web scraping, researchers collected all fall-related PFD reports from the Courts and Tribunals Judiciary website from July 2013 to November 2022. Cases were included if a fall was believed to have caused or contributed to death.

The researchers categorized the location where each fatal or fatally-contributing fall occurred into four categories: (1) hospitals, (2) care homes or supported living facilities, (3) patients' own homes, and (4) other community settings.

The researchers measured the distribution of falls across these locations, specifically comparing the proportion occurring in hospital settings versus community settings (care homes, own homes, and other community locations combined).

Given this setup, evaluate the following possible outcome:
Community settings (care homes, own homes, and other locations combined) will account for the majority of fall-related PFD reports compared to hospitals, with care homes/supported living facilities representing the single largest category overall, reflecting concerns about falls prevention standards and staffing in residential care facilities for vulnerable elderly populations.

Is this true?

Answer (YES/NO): YES